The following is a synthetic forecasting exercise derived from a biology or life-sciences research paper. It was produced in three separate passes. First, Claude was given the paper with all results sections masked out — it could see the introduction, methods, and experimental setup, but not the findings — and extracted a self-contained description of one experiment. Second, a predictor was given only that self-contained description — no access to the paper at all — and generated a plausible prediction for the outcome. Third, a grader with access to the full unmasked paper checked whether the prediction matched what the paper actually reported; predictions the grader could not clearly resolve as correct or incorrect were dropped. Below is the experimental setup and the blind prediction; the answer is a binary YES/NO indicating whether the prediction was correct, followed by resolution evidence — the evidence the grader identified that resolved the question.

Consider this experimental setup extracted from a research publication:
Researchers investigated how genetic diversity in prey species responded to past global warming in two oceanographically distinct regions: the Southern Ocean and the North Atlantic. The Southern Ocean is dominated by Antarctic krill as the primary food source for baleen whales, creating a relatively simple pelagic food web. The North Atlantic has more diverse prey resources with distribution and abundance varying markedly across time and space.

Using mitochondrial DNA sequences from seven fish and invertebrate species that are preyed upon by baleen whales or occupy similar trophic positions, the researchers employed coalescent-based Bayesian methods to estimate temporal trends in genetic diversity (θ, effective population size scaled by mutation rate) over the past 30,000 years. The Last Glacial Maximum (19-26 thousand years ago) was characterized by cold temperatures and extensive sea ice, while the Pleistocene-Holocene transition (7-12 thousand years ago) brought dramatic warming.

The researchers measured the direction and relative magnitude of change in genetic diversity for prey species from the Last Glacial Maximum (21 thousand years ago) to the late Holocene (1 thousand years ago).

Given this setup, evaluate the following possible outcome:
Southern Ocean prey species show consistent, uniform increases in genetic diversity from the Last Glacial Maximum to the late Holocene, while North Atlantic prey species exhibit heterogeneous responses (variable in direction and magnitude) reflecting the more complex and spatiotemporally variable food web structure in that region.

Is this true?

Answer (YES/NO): NO